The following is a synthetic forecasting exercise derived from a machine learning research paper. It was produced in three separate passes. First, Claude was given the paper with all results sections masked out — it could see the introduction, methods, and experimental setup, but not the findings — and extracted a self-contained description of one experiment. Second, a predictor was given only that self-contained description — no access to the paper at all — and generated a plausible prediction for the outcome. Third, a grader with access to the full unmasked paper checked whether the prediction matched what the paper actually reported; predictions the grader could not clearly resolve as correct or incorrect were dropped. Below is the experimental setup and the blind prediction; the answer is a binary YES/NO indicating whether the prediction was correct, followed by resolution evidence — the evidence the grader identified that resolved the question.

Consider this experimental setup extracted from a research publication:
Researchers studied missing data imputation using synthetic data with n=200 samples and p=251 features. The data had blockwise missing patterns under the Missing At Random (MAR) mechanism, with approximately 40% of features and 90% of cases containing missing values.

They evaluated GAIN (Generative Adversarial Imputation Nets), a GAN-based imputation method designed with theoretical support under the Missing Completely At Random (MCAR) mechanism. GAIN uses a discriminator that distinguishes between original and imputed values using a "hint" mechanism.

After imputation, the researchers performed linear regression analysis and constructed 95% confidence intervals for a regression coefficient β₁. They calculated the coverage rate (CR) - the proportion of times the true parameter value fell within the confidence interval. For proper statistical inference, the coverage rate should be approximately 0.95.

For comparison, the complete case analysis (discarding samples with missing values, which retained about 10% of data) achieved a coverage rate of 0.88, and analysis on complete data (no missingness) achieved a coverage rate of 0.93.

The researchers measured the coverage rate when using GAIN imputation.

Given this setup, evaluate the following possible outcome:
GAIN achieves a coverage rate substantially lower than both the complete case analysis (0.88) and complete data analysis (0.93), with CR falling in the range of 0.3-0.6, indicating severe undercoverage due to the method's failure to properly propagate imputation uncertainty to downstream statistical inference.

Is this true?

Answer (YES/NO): NO